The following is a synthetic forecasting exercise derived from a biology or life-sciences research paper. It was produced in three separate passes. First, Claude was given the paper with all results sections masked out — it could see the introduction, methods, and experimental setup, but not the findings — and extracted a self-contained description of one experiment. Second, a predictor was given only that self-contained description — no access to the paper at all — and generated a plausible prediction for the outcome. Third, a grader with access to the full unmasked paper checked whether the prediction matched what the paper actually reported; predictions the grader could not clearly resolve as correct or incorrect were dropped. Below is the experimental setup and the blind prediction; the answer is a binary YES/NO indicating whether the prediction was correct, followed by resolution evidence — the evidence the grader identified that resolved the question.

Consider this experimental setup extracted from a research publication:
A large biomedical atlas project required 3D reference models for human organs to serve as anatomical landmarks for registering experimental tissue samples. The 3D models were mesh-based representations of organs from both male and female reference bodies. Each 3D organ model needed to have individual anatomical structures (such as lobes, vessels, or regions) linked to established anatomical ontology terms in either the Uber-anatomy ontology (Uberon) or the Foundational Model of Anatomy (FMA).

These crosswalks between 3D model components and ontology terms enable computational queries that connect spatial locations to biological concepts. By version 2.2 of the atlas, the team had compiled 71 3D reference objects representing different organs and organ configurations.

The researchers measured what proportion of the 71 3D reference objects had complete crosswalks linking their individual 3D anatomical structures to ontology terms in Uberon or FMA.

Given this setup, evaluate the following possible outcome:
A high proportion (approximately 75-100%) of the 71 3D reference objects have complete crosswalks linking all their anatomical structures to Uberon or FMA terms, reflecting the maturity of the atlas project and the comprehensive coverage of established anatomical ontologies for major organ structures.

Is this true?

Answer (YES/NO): YES